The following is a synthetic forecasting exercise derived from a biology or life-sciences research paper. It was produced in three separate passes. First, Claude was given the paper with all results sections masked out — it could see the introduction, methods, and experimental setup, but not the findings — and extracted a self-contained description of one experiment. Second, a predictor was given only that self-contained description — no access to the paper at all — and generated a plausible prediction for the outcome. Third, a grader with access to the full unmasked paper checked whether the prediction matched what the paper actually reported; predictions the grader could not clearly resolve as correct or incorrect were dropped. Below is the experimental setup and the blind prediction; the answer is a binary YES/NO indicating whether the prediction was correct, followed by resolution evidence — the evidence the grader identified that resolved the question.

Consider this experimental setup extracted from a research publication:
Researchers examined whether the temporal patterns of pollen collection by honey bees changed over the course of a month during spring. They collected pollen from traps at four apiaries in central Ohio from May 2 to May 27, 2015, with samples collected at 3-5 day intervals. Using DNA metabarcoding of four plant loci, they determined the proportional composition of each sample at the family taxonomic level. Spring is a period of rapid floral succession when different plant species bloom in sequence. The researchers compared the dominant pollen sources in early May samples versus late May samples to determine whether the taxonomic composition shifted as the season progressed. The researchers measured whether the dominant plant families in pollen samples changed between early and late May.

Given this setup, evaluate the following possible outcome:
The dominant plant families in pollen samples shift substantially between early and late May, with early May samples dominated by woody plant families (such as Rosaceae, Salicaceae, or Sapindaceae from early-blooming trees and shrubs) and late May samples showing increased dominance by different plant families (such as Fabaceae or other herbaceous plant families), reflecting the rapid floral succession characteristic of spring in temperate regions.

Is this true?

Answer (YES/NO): YES